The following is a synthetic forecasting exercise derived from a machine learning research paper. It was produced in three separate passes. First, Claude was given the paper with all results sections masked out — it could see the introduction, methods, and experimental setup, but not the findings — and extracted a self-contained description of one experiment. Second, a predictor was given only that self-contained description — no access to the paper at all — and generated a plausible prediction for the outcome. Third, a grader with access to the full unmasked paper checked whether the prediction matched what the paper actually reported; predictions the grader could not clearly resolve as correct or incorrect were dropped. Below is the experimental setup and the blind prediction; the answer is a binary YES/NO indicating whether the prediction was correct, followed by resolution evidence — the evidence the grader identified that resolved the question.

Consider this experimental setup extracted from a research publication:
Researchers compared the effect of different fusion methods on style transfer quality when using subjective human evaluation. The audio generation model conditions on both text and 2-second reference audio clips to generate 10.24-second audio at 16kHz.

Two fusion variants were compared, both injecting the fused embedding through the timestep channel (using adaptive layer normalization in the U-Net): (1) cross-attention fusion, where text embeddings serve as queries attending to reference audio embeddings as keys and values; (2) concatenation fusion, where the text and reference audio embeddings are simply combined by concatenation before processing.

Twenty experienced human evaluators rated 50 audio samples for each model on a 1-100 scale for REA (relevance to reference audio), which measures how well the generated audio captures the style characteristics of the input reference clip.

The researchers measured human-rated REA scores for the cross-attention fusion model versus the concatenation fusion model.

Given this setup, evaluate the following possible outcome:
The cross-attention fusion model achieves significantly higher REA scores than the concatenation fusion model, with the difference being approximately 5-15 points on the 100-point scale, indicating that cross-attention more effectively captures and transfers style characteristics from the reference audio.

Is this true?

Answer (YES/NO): YES